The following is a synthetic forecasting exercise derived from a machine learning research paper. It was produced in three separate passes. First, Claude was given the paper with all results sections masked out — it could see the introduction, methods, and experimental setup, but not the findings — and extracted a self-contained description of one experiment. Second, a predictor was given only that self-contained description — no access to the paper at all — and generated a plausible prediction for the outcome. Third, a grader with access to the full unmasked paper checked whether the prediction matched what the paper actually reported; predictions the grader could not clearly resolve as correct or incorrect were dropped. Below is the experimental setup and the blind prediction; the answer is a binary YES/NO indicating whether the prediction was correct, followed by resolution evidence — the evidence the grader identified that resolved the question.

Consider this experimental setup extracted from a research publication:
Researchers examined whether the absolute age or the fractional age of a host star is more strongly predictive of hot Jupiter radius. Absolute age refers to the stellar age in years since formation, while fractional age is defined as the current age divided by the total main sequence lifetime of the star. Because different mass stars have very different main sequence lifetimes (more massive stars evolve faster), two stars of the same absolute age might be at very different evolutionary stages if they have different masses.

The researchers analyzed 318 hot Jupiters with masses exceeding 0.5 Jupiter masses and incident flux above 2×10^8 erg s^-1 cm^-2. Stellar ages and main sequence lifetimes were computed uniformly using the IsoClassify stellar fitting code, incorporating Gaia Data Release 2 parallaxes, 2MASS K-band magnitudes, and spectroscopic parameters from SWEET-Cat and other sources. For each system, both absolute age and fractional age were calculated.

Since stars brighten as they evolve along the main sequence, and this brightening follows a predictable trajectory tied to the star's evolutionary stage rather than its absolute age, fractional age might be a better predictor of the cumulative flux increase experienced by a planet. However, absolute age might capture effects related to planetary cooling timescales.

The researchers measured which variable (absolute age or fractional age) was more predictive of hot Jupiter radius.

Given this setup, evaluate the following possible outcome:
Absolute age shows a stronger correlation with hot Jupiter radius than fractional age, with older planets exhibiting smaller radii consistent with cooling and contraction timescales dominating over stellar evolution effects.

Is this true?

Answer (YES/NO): NO